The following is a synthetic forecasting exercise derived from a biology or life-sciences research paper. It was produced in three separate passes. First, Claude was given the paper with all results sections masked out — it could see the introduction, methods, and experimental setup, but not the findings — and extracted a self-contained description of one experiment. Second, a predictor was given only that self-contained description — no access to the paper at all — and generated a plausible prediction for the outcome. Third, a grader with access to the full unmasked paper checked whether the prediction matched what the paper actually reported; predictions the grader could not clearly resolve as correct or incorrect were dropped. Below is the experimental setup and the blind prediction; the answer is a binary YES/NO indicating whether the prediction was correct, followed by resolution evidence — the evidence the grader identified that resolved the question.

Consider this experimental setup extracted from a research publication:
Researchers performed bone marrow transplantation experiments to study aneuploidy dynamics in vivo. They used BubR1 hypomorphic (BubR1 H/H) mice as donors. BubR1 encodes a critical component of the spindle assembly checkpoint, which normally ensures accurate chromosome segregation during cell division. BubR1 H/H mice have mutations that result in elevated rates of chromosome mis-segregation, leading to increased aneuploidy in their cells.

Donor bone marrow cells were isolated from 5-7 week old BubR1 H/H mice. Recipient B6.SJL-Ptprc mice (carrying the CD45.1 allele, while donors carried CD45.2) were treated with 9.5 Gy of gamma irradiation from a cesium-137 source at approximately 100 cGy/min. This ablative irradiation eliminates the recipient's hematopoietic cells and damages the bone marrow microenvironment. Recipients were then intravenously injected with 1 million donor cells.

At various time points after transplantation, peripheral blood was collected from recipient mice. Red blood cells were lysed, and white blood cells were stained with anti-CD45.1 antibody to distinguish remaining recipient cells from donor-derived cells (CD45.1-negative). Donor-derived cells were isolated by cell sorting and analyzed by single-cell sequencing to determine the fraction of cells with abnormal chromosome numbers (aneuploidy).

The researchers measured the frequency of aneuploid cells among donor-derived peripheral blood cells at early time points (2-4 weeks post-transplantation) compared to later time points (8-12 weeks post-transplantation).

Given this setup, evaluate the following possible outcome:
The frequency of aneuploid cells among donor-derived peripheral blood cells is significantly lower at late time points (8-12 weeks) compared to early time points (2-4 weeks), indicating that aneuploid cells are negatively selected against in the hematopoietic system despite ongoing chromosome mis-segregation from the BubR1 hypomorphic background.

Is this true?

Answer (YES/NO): YES